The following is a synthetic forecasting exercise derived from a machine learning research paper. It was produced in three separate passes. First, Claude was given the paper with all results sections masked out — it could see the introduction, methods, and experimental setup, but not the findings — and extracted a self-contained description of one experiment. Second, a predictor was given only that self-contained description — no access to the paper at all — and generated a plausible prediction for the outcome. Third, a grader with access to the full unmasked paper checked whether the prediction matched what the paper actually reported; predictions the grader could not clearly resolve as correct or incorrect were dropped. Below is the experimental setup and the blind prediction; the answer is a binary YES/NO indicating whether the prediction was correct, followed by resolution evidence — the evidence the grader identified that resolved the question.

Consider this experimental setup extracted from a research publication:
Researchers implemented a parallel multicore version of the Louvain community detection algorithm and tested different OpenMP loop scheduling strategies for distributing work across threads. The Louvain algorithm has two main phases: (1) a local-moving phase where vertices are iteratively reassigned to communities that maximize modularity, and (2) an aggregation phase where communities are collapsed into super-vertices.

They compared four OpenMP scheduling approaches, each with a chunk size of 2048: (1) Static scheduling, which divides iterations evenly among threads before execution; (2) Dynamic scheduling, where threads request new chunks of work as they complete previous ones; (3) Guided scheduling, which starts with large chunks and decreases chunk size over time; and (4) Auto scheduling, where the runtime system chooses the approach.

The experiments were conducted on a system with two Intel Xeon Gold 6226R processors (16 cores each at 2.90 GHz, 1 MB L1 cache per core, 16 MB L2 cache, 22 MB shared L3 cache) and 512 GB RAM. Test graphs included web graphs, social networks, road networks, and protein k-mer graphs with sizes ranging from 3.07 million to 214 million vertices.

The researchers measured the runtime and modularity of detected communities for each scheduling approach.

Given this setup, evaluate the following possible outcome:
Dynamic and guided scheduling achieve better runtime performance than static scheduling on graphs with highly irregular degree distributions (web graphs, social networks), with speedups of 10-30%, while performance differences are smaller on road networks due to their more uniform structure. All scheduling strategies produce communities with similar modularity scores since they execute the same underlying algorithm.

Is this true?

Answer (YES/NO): NO